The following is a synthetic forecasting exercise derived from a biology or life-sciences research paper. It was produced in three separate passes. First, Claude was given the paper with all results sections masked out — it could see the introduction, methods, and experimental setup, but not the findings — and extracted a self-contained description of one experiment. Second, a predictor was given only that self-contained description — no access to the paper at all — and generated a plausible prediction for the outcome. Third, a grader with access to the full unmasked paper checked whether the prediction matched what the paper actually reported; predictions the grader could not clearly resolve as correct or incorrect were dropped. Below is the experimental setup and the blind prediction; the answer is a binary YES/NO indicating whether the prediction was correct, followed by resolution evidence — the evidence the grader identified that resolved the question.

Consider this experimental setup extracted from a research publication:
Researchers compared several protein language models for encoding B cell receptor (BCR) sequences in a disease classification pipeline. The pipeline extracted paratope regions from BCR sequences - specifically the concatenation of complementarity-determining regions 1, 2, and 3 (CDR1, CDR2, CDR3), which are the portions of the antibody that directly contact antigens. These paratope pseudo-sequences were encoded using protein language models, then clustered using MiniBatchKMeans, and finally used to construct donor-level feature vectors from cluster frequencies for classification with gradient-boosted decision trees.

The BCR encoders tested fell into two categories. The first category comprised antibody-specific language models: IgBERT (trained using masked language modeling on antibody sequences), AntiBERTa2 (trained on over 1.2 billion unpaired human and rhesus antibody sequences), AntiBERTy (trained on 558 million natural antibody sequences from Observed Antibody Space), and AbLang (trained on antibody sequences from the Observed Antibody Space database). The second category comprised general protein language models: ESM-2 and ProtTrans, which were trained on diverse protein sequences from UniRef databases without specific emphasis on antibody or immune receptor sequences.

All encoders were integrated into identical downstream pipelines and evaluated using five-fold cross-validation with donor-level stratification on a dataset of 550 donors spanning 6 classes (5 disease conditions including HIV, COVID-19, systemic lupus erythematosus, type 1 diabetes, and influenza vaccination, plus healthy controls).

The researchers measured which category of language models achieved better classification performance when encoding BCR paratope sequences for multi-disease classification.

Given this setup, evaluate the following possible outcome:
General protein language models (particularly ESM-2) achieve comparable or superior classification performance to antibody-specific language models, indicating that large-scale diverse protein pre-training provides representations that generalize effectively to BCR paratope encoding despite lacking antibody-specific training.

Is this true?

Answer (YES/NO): NO